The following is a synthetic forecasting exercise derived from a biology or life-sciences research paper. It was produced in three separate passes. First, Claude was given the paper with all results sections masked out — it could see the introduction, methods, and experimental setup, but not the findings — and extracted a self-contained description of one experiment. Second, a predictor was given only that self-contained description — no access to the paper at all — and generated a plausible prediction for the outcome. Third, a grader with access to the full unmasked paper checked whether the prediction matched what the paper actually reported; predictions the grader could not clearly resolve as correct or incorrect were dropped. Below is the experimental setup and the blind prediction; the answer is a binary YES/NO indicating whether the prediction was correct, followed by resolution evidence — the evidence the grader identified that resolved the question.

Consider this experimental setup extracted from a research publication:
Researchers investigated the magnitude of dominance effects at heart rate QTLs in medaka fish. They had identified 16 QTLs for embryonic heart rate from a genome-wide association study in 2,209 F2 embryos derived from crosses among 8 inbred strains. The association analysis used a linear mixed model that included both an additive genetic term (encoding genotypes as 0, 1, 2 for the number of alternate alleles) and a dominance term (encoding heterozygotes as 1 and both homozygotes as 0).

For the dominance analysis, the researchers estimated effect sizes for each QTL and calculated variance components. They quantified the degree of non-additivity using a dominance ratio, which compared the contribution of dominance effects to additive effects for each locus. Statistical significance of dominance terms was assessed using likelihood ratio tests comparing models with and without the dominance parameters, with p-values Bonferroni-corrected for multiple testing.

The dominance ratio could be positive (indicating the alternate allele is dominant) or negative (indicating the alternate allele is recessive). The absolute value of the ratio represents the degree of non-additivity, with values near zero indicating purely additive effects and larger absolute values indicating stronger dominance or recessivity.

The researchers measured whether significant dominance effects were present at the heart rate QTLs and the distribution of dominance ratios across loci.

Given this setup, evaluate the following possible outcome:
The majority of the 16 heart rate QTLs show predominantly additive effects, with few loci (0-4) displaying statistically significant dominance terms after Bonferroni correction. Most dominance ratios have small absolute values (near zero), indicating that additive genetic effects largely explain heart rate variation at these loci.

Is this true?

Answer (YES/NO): NO